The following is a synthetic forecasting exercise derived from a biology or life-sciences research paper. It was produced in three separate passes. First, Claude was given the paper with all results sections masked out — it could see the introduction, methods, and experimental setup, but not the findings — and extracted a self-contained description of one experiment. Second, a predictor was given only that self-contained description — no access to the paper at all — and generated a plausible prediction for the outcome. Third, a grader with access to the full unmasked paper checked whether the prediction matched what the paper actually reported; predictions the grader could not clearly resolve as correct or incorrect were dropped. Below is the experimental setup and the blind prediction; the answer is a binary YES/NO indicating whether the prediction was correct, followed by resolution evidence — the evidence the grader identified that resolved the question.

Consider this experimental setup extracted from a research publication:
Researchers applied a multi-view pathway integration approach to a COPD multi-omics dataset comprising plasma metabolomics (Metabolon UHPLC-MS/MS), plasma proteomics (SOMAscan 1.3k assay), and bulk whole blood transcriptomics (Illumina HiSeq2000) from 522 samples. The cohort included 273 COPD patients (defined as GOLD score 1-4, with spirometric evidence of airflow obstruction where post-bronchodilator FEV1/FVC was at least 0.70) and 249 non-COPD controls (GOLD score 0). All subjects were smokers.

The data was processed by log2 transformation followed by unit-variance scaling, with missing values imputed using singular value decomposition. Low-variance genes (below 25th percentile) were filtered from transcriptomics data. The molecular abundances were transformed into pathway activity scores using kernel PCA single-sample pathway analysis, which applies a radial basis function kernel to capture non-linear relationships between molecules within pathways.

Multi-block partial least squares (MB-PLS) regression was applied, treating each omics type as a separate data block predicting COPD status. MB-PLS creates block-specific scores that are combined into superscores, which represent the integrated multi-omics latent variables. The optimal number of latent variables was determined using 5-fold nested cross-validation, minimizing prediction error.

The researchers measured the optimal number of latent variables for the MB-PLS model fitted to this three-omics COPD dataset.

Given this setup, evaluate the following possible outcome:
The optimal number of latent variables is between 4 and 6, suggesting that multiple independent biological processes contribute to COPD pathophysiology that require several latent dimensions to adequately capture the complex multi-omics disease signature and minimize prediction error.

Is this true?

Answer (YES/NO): YES